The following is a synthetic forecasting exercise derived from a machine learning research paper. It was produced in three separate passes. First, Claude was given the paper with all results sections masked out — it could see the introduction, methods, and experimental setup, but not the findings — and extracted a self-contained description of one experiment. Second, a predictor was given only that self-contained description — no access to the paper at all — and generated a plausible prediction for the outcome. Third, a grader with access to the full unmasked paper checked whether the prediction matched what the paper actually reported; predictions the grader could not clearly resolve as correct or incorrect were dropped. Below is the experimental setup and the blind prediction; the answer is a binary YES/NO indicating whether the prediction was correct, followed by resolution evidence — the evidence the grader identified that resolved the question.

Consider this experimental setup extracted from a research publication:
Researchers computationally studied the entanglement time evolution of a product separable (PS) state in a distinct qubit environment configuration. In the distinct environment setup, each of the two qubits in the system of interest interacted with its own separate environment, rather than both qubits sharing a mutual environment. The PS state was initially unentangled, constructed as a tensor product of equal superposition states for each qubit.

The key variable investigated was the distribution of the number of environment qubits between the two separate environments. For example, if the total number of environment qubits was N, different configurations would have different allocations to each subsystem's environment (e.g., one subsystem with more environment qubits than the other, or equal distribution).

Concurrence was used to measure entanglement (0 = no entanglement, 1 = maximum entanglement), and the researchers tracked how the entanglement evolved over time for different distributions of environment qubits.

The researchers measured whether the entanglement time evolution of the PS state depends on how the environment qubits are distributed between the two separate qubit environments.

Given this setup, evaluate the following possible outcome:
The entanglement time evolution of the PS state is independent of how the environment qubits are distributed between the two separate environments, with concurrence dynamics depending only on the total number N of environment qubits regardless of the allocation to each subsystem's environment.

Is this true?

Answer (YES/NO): NO